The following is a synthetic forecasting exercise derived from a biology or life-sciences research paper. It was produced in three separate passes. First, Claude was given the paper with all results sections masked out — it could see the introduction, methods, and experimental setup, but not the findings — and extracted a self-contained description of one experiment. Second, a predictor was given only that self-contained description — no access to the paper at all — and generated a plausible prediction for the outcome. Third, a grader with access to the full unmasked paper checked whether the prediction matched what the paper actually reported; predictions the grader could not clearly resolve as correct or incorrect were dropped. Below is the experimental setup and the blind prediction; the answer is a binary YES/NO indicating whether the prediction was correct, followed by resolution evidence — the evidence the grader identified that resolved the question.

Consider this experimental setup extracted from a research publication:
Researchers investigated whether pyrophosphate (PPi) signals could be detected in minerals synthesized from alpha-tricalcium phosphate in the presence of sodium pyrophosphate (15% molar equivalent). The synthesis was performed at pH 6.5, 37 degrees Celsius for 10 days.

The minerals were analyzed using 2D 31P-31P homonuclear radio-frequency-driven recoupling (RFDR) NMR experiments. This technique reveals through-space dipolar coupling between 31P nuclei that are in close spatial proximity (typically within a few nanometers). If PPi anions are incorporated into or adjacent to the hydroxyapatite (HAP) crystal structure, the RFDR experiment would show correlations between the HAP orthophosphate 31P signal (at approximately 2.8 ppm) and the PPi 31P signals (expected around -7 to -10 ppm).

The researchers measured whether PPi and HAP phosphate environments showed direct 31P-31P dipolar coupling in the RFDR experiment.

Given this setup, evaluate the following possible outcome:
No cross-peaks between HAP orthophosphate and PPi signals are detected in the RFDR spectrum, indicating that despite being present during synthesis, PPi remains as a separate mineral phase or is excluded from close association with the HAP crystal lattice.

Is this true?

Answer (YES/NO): YES